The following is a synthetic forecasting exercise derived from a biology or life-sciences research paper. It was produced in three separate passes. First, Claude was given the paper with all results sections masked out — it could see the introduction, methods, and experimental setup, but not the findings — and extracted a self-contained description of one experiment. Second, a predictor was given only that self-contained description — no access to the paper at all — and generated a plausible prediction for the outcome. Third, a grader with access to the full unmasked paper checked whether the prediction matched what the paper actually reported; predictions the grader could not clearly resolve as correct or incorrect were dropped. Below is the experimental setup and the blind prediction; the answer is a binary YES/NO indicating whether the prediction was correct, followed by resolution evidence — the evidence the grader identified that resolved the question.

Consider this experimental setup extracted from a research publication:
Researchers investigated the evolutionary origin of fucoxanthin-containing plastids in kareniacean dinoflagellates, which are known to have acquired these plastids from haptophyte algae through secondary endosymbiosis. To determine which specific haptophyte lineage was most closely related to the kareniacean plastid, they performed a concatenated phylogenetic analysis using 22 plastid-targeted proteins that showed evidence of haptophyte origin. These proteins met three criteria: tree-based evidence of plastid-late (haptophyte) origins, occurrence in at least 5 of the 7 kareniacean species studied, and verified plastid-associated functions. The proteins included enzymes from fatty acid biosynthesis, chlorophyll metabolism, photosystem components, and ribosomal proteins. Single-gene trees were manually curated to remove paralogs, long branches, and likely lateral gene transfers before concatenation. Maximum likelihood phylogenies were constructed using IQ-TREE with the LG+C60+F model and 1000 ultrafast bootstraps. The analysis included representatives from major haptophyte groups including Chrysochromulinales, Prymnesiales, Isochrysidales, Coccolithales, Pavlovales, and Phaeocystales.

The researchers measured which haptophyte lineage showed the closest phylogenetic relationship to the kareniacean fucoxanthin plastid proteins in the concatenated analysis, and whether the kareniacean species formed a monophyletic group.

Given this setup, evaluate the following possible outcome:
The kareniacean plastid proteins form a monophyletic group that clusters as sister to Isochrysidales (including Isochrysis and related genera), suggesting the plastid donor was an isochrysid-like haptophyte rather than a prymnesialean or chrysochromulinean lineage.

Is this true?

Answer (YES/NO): NO